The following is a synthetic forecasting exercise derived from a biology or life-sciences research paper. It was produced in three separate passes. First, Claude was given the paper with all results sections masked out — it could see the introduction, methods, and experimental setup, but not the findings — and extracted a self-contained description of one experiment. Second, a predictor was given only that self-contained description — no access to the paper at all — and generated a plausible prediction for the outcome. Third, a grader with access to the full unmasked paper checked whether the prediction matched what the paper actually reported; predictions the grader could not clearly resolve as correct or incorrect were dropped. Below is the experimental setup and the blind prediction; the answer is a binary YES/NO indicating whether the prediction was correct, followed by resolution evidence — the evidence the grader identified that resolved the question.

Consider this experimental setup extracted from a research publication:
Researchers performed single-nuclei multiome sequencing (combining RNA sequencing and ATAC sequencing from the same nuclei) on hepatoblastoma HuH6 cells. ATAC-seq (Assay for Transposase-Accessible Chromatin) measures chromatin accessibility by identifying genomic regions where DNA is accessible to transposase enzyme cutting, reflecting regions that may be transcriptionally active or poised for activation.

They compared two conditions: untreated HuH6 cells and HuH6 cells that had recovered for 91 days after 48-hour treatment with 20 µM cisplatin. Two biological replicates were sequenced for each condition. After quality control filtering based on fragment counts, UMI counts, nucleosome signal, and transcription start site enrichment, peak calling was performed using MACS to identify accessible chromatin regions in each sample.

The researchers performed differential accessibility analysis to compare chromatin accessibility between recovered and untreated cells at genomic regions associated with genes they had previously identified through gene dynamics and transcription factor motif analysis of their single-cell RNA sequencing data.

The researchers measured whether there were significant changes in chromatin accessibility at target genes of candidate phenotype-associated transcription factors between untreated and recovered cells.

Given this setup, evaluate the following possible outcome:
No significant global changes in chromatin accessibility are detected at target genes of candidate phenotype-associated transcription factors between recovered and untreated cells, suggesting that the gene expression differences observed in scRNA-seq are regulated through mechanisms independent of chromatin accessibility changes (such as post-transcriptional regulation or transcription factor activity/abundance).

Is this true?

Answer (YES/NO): NO